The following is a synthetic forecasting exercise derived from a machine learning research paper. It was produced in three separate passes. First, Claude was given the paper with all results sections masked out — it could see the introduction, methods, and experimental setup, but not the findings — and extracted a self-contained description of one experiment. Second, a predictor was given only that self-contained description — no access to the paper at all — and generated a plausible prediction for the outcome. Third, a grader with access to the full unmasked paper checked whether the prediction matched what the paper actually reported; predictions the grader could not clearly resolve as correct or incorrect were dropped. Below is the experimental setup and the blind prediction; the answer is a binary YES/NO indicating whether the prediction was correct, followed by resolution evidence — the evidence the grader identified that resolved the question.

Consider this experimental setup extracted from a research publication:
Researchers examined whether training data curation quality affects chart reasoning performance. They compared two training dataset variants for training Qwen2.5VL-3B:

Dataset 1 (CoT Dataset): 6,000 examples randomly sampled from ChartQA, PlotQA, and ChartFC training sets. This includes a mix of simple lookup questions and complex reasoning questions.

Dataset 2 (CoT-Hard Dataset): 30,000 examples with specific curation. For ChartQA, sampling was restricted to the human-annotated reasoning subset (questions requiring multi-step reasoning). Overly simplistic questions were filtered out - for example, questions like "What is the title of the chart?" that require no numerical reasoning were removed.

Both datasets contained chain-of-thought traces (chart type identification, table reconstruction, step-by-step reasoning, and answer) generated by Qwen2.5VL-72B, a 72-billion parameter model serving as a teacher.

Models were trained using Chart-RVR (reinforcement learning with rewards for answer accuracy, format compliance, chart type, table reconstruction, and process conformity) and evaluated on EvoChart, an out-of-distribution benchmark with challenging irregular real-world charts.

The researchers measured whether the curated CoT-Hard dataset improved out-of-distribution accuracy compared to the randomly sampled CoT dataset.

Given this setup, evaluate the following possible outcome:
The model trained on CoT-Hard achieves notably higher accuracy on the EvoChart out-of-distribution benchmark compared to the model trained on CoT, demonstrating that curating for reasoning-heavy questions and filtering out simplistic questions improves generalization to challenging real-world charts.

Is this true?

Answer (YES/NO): NO